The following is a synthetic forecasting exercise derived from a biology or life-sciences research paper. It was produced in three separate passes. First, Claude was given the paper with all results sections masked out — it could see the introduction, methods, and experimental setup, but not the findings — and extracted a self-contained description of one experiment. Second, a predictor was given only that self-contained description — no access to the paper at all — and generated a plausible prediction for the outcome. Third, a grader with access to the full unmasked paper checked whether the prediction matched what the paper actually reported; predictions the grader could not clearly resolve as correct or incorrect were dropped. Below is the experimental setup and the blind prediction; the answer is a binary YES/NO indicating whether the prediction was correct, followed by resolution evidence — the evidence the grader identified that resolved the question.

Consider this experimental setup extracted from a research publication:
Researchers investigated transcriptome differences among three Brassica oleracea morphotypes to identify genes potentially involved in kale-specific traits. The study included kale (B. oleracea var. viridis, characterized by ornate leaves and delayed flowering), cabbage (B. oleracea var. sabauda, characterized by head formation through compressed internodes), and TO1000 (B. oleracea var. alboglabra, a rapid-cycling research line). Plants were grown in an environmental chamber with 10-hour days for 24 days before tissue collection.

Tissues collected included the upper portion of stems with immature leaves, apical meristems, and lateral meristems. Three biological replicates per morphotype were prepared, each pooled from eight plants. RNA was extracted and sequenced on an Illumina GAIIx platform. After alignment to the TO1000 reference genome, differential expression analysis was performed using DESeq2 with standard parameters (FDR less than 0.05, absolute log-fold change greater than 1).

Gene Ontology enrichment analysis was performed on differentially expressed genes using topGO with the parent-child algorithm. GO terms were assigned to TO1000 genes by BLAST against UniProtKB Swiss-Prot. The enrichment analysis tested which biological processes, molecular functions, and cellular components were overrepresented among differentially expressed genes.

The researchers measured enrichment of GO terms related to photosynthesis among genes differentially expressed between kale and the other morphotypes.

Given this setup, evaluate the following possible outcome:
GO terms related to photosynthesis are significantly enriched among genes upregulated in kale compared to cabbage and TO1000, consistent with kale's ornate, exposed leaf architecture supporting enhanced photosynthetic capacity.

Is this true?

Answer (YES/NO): YES